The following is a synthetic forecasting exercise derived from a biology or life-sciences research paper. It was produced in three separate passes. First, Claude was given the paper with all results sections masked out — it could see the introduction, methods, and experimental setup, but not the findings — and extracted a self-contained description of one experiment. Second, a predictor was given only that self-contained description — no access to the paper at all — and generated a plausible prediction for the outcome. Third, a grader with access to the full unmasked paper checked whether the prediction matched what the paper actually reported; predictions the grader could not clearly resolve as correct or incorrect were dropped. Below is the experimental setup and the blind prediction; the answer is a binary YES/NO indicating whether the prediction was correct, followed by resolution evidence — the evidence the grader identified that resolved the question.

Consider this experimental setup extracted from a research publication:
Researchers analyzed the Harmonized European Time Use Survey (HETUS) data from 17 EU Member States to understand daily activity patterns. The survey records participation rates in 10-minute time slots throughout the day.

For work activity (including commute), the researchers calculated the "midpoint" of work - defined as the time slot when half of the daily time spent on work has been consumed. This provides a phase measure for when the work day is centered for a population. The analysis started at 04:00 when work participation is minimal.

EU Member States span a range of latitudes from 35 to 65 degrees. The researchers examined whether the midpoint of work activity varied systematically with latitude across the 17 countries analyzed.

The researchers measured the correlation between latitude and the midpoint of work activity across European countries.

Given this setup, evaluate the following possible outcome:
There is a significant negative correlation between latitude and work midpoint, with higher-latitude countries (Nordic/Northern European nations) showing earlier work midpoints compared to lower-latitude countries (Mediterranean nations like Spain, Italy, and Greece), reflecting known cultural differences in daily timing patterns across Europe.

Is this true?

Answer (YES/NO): NO